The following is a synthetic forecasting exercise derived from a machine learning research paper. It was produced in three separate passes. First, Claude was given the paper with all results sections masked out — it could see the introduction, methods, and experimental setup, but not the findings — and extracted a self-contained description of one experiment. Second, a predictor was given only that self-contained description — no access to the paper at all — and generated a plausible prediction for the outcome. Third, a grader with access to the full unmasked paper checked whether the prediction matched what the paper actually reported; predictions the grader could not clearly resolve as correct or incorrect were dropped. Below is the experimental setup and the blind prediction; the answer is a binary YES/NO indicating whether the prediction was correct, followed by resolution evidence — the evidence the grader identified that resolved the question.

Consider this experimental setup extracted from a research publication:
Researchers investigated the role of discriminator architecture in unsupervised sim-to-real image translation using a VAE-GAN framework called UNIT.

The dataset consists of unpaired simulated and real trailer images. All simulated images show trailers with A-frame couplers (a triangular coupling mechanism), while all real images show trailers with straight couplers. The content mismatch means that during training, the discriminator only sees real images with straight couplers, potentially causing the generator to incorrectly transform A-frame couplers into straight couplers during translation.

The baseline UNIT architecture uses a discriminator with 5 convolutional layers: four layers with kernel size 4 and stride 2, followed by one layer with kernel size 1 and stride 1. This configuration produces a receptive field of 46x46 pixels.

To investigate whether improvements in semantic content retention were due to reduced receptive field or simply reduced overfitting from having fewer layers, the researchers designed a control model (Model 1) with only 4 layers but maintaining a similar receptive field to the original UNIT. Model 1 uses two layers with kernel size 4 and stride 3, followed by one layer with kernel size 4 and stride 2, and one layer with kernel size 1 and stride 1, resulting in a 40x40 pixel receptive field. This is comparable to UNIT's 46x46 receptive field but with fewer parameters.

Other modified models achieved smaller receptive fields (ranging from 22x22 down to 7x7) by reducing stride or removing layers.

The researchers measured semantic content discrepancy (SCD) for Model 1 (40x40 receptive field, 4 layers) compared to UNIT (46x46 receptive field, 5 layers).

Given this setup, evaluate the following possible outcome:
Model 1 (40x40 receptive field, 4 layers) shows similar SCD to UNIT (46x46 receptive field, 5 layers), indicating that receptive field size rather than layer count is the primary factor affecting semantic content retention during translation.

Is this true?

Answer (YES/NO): NO